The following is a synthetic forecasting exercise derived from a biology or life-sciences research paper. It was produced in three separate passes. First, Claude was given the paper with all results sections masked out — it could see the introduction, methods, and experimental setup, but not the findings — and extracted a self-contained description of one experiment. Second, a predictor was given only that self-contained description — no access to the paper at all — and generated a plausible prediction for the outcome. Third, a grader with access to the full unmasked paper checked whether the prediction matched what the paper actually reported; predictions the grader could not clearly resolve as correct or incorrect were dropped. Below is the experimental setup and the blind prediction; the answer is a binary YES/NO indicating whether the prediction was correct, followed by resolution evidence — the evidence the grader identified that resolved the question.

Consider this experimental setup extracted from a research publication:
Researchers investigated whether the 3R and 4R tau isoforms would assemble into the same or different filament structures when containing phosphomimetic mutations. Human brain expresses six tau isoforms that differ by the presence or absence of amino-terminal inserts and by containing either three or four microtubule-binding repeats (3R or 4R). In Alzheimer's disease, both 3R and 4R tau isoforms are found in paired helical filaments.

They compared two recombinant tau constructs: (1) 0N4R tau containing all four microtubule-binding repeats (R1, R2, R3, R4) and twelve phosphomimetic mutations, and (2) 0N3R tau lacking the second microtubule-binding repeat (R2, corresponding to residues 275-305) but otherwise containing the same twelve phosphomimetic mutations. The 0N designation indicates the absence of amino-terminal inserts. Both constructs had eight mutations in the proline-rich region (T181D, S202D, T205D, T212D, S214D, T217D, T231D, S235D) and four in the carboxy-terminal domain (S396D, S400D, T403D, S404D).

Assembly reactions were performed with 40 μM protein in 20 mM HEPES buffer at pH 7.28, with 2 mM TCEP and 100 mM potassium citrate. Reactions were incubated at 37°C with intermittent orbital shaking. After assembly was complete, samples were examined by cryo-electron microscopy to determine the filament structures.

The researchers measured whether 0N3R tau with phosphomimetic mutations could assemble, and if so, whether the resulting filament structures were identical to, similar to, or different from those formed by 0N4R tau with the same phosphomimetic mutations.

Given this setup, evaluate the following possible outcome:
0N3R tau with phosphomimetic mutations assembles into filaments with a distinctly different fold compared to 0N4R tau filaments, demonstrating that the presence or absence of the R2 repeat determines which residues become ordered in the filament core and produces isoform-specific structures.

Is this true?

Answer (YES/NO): YES